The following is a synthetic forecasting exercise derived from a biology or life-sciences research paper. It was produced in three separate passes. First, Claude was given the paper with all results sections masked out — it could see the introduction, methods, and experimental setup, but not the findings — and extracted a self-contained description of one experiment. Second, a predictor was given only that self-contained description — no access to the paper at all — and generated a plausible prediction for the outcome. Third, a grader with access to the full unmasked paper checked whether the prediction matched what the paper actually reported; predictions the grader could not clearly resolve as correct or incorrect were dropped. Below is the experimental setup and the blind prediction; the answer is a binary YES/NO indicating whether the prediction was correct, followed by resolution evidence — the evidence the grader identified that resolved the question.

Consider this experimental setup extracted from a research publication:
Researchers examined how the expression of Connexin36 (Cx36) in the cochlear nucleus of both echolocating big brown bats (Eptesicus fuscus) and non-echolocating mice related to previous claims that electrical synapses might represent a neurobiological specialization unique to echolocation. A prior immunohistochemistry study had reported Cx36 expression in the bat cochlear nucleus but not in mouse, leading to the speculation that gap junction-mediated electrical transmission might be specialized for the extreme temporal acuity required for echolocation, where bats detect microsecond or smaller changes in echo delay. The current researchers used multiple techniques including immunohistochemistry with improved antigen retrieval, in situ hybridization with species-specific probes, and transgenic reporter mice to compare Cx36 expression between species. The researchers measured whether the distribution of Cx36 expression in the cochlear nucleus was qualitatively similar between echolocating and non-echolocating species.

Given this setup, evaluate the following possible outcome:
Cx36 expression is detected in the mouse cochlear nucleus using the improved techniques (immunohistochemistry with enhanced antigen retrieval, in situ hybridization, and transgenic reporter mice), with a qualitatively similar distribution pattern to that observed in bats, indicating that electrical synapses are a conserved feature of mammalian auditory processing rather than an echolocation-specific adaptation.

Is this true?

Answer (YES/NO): YES